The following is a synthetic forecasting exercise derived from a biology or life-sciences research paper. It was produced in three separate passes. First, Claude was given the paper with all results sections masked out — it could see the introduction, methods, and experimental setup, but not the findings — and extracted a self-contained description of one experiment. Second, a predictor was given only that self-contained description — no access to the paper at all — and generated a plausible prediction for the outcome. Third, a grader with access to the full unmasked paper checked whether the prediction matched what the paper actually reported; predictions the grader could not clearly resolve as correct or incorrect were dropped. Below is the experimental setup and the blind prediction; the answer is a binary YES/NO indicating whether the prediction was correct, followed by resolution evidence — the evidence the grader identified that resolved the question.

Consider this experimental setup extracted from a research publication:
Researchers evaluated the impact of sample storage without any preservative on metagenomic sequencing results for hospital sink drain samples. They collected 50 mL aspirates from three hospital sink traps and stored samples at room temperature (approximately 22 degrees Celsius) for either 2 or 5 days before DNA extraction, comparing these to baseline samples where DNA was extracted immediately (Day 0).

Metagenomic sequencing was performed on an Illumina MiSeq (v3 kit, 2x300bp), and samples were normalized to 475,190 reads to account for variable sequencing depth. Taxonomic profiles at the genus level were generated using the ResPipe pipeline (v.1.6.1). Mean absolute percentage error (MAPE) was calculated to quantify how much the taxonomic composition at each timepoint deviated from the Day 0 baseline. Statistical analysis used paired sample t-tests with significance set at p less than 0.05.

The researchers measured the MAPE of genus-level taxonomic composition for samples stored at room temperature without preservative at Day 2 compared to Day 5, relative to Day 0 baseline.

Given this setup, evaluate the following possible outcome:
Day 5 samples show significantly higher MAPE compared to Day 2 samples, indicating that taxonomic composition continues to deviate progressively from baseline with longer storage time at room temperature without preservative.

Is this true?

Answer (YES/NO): NO